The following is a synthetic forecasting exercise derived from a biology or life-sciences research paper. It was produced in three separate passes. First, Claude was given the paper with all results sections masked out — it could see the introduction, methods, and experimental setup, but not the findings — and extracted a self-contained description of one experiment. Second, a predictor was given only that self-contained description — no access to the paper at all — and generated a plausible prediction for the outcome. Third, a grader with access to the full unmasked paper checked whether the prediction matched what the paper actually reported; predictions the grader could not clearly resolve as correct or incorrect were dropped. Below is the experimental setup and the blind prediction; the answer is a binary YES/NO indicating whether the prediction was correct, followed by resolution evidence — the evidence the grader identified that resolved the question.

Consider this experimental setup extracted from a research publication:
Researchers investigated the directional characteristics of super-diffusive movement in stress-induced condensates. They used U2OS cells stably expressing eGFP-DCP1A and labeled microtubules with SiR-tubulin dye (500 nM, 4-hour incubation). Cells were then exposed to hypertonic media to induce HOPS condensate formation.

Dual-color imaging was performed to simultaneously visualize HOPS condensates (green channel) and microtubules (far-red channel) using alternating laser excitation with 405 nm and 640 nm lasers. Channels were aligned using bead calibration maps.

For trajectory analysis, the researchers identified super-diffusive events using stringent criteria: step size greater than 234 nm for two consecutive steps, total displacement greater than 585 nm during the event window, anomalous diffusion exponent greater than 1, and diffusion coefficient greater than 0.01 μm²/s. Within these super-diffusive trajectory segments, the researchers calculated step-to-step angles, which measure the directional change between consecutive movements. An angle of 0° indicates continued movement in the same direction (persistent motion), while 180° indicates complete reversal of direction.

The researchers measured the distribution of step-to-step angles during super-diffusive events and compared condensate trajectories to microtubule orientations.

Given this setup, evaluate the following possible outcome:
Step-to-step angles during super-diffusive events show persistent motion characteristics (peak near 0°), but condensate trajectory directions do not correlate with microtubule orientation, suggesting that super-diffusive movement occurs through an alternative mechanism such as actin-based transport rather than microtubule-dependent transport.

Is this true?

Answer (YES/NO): NO